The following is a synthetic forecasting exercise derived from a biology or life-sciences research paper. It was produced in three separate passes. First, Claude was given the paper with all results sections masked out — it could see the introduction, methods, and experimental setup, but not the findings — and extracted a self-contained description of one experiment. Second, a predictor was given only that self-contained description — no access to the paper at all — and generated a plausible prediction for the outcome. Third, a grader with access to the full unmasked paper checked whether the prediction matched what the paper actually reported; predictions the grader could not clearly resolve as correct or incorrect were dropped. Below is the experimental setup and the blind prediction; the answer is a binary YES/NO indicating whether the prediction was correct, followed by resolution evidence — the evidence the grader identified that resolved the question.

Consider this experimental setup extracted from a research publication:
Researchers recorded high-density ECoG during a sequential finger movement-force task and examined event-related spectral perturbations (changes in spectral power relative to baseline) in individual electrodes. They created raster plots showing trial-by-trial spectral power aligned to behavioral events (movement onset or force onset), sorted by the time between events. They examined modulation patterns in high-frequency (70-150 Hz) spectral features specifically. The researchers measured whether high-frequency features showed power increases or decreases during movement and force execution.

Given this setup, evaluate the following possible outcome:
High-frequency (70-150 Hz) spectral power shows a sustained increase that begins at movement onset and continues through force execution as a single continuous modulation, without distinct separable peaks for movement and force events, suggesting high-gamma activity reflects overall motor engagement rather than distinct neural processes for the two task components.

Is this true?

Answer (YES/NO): NO